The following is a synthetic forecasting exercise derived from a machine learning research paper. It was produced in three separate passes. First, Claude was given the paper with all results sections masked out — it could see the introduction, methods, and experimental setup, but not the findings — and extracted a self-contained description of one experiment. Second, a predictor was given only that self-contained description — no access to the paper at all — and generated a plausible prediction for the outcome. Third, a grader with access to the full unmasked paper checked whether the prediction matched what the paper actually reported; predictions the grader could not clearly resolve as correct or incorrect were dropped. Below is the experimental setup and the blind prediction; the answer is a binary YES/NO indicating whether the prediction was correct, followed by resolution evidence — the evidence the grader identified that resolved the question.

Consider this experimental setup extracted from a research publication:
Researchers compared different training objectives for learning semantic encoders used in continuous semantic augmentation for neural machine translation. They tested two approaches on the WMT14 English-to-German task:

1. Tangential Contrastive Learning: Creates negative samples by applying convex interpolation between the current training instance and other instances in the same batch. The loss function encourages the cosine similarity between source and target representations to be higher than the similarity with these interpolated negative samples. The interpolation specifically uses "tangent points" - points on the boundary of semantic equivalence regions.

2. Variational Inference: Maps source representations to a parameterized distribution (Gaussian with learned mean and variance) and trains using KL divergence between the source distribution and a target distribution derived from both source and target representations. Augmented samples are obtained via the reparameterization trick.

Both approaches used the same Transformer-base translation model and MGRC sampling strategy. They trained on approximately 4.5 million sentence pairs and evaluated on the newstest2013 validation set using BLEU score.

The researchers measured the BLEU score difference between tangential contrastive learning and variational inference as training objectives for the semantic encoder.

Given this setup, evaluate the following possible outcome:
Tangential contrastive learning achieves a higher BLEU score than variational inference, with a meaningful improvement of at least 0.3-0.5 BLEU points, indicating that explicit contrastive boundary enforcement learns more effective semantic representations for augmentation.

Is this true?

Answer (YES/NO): YES